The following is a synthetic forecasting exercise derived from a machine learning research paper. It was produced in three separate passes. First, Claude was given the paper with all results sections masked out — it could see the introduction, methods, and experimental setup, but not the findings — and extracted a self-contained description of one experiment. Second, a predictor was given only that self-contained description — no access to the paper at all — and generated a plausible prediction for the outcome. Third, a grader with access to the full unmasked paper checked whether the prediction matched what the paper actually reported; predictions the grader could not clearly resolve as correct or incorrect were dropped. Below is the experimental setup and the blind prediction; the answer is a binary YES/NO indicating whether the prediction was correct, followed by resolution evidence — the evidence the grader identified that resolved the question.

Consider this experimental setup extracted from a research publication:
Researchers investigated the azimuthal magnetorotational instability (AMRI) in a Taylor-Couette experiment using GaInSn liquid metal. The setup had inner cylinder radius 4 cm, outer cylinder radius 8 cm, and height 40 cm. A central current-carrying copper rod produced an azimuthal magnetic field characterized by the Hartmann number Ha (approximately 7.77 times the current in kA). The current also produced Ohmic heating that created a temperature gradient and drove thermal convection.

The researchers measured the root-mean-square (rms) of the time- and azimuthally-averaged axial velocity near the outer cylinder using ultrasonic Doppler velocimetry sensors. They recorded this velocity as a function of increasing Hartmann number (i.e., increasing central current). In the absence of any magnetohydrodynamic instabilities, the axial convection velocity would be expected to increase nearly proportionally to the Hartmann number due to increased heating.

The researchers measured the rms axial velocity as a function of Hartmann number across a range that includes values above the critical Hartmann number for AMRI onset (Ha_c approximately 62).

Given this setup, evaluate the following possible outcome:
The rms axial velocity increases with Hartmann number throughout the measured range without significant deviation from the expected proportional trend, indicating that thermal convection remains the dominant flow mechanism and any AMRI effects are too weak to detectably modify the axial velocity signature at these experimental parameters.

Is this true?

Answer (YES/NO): NO